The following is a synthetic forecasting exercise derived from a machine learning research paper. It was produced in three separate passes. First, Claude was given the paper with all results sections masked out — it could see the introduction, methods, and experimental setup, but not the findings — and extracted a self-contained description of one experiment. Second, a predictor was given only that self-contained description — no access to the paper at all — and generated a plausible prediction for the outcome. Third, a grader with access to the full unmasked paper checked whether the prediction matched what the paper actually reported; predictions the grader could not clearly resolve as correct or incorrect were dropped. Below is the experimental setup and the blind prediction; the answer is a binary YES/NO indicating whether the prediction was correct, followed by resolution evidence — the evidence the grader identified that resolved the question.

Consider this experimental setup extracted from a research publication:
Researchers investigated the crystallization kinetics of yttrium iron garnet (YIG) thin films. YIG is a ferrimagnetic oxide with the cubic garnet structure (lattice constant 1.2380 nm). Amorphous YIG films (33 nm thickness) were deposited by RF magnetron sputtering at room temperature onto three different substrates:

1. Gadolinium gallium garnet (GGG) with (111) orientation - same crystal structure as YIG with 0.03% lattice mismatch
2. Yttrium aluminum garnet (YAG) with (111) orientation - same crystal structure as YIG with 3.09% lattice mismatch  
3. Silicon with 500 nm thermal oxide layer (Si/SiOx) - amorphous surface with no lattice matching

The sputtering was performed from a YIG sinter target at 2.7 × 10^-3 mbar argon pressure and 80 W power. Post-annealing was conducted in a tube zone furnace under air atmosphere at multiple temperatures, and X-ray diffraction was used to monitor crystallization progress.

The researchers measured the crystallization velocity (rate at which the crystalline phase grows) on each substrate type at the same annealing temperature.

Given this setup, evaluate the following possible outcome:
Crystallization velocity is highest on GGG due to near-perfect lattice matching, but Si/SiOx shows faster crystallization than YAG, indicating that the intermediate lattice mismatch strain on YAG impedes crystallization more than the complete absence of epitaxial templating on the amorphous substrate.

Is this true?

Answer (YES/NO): NO